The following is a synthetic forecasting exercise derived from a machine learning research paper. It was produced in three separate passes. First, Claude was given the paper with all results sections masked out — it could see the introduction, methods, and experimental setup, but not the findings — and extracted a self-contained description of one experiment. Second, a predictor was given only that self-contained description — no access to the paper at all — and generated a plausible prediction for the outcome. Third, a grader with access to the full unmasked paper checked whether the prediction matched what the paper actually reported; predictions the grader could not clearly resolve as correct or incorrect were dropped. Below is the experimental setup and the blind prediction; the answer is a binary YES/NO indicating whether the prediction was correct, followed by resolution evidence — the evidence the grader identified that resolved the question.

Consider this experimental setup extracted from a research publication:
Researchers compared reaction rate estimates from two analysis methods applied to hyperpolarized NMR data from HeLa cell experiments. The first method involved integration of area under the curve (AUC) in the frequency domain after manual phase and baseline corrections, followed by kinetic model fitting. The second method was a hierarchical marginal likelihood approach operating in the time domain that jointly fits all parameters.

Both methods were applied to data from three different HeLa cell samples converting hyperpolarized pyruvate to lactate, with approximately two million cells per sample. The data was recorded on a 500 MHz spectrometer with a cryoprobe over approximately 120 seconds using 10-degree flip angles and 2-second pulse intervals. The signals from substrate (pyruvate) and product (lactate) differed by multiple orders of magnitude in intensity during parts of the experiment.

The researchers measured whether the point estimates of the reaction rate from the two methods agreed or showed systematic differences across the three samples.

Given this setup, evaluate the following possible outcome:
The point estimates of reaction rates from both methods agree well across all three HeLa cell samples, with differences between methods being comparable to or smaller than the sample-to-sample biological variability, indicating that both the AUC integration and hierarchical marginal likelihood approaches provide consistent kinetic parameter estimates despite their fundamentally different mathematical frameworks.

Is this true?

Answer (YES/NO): NO